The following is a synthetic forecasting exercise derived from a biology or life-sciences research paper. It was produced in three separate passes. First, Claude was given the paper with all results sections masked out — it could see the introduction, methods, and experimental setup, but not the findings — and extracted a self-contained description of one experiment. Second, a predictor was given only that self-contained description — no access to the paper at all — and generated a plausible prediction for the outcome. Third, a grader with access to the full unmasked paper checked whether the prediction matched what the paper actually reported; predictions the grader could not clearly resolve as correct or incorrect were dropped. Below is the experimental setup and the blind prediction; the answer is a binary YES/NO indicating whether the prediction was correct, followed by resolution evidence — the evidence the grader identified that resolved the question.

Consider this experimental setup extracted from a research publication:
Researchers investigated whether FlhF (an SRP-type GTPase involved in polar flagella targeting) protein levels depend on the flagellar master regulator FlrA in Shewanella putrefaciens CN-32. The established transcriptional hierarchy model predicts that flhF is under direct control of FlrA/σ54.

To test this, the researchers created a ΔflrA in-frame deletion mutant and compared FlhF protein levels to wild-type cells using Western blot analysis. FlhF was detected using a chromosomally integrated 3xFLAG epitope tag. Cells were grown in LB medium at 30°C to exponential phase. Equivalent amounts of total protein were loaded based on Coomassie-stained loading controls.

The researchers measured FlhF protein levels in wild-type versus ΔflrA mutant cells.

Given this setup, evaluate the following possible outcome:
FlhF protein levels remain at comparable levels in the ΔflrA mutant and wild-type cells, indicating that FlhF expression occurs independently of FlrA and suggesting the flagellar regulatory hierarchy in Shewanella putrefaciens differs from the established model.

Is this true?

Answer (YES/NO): YES